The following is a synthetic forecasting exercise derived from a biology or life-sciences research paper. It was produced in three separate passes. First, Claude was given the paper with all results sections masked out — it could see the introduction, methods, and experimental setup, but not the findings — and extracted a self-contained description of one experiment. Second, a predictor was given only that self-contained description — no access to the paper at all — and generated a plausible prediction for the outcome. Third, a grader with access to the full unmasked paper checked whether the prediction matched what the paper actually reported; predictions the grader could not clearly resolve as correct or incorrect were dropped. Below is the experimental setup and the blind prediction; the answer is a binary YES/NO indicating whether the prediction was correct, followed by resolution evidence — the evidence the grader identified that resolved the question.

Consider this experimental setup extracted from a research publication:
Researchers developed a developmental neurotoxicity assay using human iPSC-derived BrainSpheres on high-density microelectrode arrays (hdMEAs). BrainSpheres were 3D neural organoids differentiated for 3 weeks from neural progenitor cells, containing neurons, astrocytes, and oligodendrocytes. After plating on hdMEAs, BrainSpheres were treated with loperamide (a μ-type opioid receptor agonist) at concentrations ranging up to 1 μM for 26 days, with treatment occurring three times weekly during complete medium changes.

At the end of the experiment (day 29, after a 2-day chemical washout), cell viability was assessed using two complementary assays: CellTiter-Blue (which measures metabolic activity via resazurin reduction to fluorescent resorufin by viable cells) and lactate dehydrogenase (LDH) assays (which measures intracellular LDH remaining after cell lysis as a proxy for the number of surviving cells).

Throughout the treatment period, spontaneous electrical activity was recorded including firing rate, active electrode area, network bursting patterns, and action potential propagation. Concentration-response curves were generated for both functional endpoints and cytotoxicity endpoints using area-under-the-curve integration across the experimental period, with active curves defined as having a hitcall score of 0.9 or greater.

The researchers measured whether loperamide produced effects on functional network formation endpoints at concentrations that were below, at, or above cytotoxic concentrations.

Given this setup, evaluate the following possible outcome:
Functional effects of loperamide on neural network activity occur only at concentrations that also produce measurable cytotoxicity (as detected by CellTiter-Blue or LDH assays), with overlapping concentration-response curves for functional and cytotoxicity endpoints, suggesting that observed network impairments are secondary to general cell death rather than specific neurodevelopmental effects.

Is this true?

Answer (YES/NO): NO